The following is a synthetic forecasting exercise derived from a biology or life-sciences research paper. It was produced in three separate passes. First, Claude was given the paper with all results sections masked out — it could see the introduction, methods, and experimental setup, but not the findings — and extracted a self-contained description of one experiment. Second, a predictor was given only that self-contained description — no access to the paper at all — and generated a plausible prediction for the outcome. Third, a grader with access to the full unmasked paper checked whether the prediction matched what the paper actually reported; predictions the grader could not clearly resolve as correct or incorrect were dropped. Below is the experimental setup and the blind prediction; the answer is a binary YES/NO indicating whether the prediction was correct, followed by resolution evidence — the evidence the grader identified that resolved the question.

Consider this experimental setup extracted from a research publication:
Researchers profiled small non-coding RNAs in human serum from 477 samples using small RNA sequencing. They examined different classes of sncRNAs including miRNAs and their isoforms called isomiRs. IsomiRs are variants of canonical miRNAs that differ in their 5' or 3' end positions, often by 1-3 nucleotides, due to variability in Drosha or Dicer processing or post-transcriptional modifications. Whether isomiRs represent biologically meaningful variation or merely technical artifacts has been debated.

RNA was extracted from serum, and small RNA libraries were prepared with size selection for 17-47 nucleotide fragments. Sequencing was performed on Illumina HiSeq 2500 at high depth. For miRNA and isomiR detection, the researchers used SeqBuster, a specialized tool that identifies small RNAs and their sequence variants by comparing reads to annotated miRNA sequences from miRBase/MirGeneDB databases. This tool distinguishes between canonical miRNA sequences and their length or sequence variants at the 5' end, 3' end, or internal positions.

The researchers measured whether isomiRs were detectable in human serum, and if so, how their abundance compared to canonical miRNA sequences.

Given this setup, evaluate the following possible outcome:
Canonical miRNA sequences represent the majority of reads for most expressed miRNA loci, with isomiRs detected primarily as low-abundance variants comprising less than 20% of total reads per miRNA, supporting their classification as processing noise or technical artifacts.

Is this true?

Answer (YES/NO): NO